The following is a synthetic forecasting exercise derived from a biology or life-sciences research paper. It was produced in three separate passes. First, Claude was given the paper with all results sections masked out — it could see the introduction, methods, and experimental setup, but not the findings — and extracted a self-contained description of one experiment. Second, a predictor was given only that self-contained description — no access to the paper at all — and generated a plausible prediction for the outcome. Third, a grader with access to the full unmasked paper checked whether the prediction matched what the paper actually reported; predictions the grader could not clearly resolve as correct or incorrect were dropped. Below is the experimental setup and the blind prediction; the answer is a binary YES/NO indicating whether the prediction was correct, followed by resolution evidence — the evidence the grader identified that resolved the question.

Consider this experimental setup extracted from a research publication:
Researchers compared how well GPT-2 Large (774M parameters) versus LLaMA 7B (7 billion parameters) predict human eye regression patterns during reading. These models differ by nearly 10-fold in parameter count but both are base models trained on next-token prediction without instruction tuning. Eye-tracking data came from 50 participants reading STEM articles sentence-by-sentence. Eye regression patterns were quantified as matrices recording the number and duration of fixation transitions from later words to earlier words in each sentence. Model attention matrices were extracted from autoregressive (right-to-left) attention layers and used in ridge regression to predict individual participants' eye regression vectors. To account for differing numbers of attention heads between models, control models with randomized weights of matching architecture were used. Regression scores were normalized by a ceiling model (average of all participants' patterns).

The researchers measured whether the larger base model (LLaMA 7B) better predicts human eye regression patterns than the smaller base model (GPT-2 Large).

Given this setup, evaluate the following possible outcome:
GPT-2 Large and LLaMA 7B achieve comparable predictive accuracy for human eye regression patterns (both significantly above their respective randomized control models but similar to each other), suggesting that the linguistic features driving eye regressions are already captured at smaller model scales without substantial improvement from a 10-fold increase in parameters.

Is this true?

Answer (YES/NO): NO